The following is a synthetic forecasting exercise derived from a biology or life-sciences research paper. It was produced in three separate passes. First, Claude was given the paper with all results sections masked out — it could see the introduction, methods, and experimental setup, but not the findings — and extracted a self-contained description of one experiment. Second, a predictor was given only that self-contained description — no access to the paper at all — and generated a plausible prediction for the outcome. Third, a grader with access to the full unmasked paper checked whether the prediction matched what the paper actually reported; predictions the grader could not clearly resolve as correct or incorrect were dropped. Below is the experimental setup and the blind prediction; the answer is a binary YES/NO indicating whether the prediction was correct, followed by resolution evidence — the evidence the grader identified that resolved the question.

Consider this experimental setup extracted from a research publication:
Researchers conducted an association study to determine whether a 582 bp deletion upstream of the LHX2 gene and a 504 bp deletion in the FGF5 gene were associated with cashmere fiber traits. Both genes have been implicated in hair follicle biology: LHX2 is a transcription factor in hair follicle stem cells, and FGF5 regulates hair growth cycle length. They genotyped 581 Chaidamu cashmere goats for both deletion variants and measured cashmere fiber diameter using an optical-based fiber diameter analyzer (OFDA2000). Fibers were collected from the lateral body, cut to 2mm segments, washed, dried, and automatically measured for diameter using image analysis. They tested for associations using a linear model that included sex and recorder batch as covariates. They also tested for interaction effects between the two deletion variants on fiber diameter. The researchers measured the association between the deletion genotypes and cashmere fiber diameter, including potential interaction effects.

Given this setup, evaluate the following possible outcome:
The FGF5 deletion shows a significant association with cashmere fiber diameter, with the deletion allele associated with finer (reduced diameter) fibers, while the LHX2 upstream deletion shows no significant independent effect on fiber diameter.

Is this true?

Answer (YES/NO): NO